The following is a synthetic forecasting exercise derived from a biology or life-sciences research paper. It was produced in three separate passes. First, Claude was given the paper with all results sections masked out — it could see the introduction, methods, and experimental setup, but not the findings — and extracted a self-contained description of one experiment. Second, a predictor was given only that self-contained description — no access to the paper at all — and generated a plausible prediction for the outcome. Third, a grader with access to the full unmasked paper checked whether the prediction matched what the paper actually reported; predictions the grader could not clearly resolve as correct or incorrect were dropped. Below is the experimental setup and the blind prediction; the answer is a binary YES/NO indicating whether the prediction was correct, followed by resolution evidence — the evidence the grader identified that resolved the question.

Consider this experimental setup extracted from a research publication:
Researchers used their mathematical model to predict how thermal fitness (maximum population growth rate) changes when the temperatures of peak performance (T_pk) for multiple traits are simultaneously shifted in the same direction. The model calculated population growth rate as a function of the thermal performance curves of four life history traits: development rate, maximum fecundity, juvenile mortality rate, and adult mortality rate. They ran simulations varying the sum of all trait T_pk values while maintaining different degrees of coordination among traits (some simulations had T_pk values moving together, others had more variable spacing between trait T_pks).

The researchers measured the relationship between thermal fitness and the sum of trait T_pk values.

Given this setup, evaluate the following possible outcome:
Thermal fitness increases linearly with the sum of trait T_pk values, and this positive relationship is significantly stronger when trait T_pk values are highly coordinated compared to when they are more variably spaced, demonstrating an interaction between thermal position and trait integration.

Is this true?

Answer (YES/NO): NO